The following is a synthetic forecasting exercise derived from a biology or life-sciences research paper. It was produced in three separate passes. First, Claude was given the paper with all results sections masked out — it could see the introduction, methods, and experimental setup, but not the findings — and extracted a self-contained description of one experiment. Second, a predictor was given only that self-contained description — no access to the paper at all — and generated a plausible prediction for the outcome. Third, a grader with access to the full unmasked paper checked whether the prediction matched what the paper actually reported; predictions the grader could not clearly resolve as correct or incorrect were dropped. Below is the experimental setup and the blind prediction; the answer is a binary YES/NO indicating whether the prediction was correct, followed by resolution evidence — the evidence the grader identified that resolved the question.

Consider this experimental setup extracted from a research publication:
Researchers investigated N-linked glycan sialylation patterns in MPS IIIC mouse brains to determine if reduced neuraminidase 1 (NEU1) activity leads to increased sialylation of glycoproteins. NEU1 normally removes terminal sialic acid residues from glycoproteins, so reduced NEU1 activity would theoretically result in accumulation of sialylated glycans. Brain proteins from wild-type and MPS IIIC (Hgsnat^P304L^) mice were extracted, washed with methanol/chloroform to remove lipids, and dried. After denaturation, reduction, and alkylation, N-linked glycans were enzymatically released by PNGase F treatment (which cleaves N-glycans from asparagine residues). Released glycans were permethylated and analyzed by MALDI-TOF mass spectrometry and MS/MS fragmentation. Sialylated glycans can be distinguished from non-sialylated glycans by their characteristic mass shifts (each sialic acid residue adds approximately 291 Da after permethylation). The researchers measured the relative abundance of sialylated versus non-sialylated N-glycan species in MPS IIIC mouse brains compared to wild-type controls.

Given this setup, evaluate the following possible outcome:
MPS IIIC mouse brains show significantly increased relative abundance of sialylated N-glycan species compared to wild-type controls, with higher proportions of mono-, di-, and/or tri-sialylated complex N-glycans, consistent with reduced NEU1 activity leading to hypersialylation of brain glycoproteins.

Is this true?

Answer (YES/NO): YES